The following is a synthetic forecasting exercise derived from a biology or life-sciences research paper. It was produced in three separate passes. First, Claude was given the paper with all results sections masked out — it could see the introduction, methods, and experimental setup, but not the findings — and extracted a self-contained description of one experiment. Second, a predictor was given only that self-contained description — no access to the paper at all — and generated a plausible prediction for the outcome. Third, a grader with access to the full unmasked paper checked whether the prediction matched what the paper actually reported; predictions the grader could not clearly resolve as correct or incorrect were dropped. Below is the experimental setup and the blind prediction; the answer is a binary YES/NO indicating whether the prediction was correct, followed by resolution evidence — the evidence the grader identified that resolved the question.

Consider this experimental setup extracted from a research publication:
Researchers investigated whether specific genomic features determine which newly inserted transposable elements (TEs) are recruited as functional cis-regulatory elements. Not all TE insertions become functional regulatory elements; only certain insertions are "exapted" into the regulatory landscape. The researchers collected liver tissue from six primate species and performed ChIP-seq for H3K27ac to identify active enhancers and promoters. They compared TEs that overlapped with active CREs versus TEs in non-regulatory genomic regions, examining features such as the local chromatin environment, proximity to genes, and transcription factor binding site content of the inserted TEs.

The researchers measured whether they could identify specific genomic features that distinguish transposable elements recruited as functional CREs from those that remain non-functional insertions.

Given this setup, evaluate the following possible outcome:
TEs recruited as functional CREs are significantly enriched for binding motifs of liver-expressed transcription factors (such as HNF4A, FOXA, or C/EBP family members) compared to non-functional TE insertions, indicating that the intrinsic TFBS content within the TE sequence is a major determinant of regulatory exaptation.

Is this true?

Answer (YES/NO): NO